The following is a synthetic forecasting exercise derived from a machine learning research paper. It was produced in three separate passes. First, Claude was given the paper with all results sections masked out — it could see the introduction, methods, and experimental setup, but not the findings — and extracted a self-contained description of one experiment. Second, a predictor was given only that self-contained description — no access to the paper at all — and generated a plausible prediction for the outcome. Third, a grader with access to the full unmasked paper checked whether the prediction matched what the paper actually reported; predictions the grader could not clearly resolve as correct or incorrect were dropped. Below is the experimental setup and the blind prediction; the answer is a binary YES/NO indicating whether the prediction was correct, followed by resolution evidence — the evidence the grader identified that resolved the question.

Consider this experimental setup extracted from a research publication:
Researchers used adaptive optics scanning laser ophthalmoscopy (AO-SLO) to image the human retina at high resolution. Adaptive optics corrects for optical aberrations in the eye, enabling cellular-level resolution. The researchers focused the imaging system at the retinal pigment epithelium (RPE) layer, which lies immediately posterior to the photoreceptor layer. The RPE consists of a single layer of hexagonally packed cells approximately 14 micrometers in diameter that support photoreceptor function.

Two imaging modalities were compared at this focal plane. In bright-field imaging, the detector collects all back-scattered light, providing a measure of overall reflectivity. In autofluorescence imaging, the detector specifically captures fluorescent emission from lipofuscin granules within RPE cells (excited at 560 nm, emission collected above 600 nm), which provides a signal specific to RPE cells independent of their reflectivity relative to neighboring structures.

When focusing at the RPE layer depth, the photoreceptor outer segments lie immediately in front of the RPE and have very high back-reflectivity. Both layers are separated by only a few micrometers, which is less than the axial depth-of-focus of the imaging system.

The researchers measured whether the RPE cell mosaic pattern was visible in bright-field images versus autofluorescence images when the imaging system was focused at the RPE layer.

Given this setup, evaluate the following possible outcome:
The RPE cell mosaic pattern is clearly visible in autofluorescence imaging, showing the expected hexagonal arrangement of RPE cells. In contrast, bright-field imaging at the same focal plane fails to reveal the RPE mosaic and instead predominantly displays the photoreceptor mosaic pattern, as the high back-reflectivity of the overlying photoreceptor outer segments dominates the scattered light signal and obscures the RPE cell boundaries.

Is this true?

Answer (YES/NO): YES